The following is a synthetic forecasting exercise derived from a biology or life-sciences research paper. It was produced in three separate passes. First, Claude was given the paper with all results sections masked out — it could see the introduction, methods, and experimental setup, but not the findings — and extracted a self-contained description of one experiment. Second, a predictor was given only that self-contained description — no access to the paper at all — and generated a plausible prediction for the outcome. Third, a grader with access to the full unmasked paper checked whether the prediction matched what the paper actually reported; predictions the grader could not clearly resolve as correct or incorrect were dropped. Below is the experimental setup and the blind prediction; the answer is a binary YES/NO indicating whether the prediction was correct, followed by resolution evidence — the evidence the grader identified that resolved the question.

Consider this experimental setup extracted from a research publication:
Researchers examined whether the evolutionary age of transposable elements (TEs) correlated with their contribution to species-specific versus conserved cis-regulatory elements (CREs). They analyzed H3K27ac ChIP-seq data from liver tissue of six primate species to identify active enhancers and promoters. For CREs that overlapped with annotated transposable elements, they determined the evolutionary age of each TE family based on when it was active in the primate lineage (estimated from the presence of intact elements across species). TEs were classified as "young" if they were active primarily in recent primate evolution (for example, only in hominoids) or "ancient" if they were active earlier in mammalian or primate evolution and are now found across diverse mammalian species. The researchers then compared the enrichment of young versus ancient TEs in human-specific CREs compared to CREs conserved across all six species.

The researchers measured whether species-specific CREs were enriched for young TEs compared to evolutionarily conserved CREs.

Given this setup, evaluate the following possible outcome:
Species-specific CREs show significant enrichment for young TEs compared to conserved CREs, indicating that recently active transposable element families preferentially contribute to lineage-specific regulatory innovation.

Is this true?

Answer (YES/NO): YES